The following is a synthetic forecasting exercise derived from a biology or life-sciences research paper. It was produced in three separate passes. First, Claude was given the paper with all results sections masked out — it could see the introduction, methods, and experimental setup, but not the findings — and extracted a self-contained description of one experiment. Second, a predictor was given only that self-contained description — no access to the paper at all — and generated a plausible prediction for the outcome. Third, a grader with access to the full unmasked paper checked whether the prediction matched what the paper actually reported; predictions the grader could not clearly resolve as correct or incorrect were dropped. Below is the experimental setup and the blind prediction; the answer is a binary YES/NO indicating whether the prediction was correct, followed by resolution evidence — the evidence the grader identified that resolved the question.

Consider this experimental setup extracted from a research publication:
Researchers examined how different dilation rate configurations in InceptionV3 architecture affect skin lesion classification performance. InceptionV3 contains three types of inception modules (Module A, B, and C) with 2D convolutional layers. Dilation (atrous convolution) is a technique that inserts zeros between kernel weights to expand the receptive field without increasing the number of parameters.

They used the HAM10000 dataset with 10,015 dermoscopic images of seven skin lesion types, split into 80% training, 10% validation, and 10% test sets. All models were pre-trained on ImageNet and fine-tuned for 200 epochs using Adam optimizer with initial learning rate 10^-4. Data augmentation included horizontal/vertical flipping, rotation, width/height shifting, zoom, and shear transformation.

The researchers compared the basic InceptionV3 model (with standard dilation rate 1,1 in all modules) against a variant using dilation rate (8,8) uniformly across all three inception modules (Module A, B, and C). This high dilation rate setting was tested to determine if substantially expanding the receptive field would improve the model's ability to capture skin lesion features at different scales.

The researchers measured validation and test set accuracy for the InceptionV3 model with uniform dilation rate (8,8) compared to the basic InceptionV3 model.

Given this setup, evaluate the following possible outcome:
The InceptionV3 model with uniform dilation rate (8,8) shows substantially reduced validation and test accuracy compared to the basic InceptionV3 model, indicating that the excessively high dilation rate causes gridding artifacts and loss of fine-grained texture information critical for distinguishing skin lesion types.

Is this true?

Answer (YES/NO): NO